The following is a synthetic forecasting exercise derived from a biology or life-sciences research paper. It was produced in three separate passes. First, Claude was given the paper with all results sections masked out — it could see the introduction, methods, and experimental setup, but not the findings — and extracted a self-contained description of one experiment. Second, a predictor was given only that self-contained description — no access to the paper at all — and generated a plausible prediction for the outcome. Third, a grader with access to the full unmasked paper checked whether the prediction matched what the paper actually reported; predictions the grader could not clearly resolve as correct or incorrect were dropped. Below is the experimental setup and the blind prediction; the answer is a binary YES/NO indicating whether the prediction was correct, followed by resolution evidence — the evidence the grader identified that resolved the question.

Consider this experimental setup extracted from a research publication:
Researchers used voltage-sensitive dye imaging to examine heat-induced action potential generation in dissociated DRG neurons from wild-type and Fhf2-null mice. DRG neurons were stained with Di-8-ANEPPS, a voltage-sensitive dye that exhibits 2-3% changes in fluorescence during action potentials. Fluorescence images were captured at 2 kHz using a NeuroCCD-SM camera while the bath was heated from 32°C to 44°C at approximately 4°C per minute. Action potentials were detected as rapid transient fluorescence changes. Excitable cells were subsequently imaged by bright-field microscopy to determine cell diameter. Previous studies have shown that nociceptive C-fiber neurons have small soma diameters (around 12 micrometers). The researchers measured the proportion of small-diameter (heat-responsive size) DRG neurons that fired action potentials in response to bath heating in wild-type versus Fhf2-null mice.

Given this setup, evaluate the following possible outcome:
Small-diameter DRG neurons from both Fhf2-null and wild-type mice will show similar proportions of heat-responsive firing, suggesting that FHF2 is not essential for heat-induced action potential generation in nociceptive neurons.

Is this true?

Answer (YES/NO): YES